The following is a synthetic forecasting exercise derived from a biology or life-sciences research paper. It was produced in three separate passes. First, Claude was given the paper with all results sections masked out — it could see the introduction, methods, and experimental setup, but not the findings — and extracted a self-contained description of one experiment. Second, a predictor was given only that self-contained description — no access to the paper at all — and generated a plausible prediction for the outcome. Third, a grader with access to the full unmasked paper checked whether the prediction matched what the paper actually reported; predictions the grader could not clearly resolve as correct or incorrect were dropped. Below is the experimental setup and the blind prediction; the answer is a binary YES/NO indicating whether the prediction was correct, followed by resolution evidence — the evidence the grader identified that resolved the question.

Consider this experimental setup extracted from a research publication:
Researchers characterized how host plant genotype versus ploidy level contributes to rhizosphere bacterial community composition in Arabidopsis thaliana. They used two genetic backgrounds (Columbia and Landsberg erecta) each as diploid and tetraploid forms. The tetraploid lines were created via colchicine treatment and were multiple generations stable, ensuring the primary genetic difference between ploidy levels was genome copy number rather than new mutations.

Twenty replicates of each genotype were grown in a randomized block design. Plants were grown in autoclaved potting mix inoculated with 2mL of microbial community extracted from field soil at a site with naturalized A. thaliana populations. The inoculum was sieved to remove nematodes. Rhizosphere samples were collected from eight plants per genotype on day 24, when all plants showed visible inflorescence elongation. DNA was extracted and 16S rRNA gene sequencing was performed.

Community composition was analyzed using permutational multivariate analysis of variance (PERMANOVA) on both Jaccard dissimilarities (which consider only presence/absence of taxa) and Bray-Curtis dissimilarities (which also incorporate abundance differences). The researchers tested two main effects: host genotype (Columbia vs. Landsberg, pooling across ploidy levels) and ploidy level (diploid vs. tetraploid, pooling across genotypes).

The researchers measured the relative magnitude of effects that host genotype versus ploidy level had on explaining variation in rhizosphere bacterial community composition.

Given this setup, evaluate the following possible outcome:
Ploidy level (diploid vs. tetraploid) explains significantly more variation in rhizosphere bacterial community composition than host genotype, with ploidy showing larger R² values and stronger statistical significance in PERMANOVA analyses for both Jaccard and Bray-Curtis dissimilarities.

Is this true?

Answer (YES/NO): NO